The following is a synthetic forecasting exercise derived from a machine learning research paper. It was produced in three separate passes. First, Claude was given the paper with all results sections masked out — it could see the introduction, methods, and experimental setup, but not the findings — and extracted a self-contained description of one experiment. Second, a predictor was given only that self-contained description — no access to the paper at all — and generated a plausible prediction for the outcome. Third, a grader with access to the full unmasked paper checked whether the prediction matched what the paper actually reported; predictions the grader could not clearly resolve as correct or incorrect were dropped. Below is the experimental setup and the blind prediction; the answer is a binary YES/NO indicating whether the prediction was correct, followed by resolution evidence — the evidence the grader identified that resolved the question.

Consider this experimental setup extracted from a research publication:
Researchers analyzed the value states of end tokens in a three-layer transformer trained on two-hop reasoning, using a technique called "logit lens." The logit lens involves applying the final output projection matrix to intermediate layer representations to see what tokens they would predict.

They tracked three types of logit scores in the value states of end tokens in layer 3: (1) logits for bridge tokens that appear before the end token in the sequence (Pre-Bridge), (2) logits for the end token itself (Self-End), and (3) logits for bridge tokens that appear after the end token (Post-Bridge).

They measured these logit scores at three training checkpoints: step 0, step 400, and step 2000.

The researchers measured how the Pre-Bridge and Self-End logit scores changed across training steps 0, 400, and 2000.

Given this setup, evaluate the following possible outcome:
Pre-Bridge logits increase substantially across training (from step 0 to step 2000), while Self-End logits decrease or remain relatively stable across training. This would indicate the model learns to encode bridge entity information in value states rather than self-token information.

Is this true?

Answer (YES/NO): NO